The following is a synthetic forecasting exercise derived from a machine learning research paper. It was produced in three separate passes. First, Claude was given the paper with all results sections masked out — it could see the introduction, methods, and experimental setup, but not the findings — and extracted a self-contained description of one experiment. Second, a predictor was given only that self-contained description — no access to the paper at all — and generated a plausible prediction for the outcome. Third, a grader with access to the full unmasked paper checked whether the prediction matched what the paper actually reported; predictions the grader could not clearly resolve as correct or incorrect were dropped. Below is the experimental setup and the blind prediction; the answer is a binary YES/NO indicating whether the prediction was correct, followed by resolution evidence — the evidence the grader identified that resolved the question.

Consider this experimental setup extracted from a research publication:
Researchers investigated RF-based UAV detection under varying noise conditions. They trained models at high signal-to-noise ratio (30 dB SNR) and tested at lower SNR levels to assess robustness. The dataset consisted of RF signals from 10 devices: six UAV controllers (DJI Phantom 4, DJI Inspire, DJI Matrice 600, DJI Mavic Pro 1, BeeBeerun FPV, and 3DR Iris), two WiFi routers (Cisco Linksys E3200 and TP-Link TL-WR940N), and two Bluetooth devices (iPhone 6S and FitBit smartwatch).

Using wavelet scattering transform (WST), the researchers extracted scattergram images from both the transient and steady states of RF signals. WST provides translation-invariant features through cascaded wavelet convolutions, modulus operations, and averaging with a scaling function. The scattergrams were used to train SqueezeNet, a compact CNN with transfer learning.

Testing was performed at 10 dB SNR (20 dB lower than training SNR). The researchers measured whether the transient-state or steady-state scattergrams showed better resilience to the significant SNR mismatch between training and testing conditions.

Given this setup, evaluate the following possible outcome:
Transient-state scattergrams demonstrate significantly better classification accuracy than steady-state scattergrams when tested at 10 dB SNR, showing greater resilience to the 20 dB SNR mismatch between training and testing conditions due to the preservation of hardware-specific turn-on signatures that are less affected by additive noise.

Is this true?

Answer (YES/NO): NO